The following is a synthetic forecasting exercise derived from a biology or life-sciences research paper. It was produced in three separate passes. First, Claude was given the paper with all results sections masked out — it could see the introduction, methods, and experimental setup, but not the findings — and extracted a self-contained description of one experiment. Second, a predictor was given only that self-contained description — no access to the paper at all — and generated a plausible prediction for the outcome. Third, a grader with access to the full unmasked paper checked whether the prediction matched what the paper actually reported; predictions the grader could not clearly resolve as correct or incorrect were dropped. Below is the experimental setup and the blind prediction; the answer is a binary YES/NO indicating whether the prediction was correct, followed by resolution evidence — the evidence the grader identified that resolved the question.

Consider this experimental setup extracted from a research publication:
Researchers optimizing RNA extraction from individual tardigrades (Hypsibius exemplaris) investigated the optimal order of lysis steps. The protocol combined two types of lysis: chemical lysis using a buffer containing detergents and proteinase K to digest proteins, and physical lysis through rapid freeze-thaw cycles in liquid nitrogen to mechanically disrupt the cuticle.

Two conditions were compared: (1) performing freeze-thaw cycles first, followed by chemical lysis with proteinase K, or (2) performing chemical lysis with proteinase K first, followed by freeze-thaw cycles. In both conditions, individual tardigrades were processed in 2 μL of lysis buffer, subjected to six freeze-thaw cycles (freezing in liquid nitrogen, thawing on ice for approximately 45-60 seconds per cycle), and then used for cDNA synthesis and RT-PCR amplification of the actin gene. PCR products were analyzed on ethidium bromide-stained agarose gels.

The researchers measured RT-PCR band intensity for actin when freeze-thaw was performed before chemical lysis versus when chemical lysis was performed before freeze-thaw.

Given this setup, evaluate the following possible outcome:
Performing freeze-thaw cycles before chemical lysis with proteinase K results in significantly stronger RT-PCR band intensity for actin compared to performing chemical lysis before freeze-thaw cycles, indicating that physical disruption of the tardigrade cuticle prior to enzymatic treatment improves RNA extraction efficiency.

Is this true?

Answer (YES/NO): NO